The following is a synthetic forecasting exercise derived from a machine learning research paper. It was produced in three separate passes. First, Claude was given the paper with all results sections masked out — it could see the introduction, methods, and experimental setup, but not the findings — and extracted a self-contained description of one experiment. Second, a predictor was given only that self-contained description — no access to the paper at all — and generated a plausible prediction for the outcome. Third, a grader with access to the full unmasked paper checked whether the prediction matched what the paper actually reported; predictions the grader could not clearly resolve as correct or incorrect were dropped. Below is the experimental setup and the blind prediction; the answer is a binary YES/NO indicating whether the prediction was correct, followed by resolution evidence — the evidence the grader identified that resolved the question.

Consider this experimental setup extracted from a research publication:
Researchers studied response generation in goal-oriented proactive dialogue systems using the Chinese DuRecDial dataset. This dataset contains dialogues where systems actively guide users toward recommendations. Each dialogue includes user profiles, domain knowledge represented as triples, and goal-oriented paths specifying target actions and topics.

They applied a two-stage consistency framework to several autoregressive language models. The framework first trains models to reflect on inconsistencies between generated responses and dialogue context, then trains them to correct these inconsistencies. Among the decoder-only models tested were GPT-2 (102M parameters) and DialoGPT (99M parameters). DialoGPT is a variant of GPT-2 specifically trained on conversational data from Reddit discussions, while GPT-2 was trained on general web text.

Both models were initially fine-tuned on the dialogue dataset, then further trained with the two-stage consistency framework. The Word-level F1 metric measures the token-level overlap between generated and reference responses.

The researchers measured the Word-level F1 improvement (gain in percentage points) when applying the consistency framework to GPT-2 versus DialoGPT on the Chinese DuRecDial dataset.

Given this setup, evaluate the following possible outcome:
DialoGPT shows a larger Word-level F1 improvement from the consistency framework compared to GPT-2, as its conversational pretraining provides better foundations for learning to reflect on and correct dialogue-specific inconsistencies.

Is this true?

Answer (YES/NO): YES